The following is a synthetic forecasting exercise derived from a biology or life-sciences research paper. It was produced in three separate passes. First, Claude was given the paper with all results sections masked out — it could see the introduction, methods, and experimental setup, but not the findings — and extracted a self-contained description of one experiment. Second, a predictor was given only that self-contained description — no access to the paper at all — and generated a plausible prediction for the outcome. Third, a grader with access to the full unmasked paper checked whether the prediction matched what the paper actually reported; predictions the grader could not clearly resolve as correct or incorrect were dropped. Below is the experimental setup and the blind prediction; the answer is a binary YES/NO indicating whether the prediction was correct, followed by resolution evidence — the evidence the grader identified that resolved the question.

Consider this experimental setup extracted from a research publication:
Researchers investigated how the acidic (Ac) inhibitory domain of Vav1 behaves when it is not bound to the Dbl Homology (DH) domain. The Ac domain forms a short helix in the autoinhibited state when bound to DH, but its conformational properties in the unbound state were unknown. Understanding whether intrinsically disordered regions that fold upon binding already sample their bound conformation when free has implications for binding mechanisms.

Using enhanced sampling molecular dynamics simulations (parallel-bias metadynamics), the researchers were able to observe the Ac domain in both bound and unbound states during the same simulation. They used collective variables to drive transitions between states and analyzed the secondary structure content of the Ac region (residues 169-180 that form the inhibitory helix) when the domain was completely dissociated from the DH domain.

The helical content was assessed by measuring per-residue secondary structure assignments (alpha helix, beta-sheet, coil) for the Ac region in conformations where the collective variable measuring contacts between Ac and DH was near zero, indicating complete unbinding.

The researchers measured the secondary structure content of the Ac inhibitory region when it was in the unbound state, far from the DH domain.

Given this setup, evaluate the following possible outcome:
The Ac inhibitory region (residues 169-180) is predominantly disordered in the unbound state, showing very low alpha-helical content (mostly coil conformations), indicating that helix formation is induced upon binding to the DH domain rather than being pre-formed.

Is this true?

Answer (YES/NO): NO